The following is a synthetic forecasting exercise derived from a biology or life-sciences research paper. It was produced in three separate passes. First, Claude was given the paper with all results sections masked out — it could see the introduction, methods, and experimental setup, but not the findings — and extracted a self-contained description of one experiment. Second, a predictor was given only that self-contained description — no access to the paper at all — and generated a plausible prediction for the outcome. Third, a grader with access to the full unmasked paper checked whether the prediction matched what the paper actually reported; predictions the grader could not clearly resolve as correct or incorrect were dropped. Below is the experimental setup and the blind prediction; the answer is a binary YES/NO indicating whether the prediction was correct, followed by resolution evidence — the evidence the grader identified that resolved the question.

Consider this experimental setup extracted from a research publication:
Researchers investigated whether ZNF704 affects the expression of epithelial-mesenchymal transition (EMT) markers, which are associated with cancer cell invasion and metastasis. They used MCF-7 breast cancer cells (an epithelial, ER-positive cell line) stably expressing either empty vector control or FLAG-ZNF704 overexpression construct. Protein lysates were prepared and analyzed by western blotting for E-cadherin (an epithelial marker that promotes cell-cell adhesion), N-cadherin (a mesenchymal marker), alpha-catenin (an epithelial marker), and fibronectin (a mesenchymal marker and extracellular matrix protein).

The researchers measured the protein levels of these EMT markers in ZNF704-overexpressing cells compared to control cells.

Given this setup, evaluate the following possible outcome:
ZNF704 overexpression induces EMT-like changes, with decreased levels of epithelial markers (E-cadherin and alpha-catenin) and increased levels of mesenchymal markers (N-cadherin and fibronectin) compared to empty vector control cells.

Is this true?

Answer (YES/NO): NO